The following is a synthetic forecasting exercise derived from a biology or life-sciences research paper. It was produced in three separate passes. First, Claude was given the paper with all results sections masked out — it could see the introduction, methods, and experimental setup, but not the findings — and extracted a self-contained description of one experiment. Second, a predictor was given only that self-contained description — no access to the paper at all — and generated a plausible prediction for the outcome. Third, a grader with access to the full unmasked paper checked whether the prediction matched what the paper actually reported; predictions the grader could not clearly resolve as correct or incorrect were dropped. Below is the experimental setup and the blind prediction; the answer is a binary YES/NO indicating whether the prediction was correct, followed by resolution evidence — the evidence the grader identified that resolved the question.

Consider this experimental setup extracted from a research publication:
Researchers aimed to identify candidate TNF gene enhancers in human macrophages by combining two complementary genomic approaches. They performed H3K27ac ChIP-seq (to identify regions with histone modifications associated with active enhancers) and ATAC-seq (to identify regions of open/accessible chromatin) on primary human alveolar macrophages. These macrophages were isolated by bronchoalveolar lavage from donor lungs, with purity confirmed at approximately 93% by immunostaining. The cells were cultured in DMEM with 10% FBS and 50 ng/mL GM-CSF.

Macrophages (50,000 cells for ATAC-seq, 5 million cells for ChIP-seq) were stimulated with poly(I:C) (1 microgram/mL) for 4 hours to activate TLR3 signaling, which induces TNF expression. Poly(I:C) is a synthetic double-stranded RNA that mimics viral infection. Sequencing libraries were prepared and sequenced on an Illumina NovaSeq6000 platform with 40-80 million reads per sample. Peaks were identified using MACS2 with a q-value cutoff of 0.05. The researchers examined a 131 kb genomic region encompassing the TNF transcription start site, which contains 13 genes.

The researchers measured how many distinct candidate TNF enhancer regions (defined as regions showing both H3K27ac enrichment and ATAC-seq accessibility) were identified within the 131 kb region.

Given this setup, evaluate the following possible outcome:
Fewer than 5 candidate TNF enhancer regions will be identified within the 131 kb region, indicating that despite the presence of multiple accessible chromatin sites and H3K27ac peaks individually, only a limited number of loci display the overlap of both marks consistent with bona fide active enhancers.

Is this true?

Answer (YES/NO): NO